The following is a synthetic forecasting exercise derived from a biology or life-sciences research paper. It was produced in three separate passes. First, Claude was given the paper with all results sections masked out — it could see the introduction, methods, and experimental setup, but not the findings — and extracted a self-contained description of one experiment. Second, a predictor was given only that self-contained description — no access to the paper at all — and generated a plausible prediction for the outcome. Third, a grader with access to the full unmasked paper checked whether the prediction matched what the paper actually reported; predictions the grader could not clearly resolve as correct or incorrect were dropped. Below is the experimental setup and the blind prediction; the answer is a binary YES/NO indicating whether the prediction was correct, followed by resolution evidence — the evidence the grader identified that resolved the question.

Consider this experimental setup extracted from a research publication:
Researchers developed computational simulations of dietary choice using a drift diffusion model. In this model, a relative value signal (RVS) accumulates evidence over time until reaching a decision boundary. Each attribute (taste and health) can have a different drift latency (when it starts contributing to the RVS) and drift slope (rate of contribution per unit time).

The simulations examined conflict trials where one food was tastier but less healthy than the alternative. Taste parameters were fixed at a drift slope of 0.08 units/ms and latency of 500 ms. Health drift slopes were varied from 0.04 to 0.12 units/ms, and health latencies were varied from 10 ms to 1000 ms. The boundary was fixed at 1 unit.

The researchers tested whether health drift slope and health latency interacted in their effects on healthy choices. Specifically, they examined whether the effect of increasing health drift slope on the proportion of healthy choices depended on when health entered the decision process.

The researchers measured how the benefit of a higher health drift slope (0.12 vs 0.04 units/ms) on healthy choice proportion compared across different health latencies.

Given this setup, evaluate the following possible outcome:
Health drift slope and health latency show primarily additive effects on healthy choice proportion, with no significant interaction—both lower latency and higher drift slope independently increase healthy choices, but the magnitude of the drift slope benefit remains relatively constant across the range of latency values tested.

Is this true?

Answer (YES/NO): NO